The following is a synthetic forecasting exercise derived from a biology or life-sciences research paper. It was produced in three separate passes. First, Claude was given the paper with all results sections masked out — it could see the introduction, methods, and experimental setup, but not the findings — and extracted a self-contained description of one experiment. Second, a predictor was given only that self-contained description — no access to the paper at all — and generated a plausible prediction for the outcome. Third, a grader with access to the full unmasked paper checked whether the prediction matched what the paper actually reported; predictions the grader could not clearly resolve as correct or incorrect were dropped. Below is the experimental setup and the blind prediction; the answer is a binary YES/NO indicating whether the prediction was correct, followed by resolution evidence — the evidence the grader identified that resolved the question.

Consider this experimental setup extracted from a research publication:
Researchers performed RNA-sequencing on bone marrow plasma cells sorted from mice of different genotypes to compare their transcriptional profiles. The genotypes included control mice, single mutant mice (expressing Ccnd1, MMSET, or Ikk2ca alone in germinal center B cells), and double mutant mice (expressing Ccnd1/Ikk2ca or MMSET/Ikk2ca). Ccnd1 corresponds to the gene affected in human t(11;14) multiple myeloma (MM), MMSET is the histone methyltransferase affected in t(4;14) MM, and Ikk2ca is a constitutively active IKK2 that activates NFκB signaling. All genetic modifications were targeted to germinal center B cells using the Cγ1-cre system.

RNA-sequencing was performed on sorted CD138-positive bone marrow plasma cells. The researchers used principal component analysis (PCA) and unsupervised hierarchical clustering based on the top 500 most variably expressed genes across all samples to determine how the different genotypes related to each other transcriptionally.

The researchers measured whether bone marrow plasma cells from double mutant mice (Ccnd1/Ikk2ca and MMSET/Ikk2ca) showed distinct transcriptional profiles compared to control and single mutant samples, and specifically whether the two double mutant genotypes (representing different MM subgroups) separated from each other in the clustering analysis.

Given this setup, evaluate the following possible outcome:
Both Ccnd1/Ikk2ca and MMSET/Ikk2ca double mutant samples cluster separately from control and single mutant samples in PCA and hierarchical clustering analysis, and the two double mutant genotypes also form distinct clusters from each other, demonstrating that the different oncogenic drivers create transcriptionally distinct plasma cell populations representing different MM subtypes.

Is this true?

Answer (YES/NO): YES